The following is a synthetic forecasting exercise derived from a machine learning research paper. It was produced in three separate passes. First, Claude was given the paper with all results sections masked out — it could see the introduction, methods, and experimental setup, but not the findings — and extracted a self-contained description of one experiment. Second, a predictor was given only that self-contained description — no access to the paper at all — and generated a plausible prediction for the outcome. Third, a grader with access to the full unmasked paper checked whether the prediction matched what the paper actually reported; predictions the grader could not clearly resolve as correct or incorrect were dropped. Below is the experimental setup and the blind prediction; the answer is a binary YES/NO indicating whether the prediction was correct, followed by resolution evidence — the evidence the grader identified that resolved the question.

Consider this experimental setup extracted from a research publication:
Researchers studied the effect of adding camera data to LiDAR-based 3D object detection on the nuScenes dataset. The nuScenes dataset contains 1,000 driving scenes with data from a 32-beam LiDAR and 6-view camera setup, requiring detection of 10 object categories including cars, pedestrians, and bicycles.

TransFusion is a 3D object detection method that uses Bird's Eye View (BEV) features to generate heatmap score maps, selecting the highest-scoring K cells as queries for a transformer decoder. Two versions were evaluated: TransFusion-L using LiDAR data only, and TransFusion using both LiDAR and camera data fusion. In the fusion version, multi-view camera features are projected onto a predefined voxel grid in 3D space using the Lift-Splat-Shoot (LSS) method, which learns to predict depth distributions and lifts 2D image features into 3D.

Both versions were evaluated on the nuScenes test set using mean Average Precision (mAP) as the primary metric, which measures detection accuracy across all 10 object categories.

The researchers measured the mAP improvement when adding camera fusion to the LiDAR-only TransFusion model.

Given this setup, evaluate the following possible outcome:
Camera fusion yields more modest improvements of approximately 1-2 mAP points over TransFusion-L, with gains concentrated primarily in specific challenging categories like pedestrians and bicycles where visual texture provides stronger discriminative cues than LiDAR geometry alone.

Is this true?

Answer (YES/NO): NO